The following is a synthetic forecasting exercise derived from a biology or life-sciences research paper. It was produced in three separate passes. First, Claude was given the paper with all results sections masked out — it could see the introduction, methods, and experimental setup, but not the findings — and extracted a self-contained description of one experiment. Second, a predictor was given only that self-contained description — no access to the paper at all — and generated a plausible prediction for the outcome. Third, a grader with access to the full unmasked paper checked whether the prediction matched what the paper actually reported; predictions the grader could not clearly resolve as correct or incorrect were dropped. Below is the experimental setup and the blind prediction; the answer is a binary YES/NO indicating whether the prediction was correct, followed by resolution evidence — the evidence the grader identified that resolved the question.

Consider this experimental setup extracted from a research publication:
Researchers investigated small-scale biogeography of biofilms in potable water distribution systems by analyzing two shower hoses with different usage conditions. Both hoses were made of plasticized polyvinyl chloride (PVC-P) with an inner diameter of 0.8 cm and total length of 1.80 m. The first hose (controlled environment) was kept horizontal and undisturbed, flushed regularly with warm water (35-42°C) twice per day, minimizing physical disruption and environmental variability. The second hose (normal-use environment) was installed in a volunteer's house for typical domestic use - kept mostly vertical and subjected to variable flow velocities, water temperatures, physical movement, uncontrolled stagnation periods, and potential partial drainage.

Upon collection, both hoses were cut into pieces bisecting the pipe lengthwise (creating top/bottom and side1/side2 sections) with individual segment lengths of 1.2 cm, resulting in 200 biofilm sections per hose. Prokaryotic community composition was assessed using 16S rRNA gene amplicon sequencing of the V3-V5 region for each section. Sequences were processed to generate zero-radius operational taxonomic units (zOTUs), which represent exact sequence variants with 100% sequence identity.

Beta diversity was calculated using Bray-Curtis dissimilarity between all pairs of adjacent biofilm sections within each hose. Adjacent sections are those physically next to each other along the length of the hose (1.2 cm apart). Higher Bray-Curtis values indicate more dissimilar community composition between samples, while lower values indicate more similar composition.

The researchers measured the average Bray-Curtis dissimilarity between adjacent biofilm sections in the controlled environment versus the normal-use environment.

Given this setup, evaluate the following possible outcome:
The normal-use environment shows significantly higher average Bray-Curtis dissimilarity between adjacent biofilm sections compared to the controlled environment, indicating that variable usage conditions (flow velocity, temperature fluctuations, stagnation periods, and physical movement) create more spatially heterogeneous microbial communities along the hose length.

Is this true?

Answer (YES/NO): YES